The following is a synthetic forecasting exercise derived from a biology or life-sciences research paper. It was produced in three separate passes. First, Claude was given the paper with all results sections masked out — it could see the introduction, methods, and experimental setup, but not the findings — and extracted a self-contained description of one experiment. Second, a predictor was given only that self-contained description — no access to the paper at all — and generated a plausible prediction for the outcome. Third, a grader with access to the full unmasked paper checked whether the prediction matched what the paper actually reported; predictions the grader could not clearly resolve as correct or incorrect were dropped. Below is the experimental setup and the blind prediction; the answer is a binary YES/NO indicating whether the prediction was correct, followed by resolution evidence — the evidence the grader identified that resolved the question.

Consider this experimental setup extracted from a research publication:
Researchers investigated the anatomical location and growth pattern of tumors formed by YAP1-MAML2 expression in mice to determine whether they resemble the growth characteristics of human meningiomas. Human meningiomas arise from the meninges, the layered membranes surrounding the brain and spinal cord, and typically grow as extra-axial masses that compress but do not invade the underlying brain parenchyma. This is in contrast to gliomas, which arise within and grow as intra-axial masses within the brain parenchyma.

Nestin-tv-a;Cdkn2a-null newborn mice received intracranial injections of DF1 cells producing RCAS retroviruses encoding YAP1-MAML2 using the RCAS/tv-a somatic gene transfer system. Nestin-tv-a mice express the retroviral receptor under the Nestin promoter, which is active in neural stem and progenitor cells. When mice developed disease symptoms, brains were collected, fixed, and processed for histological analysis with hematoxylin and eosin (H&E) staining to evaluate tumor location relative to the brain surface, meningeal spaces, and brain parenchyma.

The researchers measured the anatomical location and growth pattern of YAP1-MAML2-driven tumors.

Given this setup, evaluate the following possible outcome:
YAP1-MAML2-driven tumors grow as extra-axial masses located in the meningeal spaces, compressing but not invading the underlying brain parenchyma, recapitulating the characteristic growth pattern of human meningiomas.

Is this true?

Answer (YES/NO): NO